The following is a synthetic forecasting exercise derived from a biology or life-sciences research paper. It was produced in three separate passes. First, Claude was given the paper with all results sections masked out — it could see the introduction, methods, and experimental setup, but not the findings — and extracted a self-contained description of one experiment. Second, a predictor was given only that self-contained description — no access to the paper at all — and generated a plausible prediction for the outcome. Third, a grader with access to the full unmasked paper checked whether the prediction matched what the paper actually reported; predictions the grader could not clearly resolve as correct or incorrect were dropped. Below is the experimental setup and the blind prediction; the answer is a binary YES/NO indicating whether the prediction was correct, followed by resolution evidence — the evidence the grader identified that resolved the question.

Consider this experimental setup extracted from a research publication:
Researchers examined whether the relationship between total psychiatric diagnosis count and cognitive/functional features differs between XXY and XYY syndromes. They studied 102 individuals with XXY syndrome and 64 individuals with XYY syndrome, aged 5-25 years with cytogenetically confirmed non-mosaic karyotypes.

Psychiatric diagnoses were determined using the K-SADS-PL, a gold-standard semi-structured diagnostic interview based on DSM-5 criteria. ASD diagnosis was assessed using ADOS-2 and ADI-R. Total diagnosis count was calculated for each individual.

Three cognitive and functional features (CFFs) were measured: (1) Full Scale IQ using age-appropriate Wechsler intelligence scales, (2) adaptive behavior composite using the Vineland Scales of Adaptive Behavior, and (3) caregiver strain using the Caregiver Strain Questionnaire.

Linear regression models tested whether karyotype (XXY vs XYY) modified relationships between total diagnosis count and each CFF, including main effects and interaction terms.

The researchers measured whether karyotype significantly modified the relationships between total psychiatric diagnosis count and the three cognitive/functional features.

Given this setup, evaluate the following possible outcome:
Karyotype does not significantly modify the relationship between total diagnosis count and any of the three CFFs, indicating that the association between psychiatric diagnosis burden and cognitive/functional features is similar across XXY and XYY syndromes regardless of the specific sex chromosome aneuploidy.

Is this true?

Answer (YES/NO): YES